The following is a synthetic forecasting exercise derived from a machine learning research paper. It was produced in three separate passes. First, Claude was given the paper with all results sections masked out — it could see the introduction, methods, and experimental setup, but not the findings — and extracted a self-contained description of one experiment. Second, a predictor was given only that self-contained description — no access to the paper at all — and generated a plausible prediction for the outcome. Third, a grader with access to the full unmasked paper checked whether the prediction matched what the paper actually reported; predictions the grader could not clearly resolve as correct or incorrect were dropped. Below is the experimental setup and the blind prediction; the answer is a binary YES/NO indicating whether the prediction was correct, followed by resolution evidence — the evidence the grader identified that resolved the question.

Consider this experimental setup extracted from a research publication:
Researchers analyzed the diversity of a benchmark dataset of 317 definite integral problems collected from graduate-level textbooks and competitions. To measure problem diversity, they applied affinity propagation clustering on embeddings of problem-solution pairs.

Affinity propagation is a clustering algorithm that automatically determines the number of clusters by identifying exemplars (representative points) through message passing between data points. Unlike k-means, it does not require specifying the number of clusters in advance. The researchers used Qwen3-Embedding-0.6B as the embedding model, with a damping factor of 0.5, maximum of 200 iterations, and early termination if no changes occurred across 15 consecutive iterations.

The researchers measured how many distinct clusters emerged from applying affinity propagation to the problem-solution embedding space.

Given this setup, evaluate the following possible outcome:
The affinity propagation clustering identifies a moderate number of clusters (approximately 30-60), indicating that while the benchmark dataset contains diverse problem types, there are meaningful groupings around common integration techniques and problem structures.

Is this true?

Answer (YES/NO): YES